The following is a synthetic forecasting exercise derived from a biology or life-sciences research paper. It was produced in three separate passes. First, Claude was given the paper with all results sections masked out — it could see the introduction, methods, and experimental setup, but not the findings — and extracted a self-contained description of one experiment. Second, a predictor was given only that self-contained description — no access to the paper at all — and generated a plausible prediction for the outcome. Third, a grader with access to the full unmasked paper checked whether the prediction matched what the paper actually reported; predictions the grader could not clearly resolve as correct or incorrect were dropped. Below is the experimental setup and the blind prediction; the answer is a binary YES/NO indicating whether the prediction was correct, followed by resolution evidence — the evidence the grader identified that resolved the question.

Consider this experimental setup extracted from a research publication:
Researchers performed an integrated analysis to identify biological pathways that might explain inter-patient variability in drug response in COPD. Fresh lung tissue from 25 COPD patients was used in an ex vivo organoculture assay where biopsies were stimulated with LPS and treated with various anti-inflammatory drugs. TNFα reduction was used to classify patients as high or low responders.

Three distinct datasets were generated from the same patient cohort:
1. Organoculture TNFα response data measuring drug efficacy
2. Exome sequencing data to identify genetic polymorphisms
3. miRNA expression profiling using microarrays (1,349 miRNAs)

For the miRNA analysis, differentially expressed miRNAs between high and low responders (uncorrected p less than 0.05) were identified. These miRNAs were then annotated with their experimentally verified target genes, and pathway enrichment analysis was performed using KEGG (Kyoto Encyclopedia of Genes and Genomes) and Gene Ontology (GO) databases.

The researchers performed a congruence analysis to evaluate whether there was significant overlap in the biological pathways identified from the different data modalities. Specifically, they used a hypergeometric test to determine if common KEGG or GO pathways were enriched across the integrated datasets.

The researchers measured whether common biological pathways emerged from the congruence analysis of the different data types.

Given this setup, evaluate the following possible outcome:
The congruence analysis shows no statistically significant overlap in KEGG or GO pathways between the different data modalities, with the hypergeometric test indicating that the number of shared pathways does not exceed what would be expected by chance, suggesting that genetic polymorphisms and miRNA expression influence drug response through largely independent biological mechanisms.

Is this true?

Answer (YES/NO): YES